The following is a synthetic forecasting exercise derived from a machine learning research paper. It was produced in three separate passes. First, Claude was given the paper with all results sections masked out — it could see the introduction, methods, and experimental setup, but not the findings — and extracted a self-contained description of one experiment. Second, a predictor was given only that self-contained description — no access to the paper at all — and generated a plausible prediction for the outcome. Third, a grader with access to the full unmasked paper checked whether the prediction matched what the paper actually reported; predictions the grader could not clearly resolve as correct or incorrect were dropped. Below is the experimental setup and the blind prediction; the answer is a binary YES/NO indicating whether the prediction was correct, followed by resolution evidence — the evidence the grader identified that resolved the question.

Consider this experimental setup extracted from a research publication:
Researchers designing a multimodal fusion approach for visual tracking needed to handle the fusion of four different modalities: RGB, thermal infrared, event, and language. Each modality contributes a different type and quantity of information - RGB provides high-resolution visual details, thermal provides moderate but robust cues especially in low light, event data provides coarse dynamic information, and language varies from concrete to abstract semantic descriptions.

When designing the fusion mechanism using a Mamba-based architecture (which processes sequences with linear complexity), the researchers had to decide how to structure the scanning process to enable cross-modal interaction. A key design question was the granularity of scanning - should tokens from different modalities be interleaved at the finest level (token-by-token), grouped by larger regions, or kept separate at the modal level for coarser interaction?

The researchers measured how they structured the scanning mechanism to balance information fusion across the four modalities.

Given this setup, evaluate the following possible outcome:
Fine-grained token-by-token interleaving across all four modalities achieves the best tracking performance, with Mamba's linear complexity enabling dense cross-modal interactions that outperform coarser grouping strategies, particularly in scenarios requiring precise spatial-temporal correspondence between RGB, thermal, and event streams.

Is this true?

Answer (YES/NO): NO